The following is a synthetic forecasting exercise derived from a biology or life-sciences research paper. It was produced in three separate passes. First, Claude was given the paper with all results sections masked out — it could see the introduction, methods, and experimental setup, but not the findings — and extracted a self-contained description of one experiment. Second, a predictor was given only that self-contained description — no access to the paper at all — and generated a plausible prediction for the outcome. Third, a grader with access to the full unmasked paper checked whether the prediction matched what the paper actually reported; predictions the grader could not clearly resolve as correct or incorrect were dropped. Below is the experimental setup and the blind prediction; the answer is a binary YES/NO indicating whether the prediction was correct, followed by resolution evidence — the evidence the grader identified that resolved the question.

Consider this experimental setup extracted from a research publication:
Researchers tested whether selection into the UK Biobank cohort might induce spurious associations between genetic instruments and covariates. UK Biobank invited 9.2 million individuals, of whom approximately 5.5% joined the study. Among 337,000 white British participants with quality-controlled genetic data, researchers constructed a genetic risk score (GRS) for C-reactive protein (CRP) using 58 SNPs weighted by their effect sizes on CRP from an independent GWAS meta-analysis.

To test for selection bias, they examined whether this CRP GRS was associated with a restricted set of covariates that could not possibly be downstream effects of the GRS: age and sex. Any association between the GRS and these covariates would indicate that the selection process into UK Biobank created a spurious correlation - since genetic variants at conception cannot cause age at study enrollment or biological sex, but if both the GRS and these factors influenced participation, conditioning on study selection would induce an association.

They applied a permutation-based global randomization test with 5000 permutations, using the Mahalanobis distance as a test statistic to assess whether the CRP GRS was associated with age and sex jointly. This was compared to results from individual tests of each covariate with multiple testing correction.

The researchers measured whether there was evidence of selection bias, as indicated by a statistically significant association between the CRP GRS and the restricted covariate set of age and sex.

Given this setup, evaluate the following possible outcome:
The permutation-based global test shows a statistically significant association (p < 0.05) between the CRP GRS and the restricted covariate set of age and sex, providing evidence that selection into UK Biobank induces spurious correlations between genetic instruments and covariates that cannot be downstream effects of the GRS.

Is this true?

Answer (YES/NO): NO